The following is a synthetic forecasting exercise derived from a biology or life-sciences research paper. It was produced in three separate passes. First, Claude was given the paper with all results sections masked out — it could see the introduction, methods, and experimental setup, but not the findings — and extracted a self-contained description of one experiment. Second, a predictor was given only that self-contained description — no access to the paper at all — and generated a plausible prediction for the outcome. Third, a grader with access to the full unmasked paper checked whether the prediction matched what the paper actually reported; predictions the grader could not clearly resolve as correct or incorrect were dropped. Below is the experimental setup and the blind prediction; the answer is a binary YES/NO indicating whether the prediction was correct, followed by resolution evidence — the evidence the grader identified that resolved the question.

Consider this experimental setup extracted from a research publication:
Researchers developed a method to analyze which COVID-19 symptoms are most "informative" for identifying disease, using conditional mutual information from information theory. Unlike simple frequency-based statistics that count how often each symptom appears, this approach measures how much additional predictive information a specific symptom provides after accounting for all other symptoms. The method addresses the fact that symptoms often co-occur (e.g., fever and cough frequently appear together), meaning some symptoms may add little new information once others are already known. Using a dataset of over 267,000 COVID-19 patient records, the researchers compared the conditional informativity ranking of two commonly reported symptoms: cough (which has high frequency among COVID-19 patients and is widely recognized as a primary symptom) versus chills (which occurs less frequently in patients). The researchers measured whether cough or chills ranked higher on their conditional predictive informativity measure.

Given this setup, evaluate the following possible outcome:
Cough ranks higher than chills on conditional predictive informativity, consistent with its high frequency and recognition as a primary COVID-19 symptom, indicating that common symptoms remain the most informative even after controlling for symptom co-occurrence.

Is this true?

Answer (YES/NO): NO